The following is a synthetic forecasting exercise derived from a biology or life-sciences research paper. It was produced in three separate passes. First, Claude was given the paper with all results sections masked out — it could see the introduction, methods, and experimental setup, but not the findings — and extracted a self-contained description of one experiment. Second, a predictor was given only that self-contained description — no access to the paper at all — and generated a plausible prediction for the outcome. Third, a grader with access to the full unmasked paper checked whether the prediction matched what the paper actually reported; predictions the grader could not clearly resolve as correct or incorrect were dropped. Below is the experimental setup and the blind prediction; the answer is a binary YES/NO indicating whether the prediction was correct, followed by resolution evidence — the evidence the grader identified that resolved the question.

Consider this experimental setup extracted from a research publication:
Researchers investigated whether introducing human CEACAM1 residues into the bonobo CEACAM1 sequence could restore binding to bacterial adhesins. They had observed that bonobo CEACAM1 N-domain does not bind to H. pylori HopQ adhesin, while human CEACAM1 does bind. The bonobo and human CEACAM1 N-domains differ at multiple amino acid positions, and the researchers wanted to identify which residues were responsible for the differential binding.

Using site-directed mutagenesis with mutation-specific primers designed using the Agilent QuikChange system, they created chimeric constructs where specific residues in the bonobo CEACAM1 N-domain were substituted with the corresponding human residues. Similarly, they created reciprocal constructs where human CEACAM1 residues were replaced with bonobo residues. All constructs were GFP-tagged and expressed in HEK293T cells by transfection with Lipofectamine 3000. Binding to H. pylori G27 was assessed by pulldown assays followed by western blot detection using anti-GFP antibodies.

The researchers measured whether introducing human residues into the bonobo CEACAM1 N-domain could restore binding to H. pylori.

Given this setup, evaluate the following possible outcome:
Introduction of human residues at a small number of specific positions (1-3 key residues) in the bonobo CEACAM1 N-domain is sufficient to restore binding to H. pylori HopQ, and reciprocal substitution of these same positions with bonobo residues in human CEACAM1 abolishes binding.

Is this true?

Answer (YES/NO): NO